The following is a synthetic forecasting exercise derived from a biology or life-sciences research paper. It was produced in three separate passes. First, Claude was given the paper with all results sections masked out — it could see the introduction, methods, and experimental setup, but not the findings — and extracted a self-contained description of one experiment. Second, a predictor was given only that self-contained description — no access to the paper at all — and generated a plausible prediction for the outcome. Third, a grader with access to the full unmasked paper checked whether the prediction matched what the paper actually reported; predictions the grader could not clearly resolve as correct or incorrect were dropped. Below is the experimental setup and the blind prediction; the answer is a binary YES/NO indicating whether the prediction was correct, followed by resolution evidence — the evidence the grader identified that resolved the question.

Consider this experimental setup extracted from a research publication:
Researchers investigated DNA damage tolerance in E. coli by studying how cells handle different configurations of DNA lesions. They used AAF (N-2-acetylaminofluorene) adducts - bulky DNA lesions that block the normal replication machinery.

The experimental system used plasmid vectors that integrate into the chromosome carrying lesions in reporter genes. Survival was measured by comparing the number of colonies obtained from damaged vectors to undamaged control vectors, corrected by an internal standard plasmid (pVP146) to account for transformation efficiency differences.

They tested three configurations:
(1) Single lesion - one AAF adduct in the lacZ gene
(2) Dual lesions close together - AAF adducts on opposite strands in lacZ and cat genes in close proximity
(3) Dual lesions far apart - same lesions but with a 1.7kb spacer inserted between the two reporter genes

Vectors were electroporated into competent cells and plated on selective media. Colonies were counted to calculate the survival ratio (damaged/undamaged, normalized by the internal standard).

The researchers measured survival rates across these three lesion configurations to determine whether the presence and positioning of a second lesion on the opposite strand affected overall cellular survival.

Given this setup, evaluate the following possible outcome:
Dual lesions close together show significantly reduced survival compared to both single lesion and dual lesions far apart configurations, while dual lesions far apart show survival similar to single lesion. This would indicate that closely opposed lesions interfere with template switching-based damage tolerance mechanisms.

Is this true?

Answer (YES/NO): NO